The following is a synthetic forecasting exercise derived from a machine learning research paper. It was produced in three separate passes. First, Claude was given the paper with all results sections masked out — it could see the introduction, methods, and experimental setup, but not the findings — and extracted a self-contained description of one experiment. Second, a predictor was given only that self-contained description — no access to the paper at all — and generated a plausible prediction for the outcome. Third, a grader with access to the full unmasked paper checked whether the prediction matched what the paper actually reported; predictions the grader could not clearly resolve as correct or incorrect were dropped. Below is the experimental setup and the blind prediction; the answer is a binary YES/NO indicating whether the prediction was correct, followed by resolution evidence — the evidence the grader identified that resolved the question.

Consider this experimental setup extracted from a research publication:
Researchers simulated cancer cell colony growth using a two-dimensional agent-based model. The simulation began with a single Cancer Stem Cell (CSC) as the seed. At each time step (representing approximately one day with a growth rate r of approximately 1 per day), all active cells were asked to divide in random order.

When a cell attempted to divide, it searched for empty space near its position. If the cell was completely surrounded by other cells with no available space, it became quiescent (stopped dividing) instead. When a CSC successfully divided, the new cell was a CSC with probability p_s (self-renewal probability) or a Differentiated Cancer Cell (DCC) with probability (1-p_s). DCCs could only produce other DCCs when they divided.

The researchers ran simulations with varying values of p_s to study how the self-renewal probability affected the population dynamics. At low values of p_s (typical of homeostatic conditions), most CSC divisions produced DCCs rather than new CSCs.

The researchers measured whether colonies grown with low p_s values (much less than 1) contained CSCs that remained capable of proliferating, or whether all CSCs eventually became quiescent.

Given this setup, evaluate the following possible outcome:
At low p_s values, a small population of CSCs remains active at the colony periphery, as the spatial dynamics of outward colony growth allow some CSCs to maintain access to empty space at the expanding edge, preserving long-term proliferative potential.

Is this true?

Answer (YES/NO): NO